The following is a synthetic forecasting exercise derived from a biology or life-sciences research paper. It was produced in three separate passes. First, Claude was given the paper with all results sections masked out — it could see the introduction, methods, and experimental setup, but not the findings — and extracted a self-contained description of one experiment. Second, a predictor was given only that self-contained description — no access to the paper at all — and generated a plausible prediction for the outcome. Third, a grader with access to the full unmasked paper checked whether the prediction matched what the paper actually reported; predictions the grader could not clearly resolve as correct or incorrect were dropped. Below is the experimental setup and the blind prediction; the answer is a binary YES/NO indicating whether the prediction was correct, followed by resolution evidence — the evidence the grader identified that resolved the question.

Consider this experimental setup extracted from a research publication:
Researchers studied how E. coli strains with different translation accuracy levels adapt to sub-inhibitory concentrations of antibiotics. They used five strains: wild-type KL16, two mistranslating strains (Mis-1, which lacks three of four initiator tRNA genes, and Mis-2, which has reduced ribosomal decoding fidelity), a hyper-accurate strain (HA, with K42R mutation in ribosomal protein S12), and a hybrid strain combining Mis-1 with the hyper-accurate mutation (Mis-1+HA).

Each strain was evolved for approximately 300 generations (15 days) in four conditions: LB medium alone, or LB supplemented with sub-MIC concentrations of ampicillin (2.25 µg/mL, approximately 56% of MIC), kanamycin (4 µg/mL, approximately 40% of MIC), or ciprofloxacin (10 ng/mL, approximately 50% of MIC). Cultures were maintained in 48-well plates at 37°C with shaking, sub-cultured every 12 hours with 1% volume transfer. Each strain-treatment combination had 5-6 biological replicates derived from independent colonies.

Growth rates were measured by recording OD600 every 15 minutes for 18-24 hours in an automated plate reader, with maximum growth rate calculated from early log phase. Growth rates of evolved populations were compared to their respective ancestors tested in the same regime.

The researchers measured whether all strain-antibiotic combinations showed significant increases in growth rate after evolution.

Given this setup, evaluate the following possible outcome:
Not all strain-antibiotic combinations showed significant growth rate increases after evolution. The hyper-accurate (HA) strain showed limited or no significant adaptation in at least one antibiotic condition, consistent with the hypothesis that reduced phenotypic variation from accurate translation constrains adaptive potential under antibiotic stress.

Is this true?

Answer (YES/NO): YES